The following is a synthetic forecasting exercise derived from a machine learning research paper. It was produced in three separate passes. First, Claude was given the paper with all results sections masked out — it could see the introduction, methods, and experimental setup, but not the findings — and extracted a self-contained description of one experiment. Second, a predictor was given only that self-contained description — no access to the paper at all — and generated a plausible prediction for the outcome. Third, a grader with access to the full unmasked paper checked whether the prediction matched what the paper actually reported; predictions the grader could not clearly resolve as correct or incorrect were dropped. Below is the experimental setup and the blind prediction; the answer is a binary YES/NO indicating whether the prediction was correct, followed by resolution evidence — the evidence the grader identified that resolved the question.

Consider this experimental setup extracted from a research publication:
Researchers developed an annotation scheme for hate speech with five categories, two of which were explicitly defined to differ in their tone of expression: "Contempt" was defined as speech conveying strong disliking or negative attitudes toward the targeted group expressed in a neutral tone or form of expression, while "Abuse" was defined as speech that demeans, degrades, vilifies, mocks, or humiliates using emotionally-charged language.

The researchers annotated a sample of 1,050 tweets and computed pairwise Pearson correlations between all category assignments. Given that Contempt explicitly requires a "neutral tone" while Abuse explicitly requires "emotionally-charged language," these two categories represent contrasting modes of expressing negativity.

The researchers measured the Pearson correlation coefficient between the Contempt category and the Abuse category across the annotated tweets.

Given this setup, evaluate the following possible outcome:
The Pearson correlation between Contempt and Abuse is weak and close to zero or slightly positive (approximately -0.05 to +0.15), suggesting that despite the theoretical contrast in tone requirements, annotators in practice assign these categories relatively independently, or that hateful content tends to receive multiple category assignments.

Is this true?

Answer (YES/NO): YES